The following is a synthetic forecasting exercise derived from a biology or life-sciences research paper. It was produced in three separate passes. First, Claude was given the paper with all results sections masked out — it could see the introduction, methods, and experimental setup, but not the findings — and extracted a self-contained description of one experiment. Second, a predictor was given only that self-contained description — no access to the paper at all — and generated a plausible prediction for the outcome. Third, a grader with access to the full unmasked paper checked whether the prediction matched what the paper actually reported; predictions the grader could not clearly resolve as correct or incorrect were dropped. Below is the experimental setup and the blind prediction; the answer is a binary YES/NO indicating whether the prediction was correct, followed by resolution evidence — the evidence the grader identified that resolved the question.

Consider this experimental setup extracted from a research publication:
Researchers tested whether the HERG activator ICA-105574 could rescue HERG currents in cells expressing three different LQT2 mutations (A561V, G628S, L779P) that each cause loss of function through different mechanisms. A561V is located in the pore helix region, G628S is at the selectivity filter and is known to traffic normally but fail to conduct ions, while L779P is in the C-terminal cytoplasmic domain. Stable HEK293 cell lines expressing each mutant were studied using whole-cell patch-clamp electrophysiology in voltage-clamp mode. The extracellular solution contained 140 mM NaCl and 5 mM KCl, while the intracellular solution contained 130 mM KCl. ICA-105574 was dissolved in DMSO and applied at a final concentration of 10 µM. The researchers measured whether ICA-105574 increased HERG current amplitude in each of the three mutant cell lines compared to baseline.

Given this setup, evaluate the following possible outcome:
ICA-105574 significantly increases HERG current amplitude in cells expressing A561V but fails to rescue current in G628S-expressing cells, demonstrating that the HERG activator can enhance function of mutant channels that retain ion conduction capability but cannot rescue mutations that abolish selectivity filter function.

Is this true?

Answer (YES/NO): NO